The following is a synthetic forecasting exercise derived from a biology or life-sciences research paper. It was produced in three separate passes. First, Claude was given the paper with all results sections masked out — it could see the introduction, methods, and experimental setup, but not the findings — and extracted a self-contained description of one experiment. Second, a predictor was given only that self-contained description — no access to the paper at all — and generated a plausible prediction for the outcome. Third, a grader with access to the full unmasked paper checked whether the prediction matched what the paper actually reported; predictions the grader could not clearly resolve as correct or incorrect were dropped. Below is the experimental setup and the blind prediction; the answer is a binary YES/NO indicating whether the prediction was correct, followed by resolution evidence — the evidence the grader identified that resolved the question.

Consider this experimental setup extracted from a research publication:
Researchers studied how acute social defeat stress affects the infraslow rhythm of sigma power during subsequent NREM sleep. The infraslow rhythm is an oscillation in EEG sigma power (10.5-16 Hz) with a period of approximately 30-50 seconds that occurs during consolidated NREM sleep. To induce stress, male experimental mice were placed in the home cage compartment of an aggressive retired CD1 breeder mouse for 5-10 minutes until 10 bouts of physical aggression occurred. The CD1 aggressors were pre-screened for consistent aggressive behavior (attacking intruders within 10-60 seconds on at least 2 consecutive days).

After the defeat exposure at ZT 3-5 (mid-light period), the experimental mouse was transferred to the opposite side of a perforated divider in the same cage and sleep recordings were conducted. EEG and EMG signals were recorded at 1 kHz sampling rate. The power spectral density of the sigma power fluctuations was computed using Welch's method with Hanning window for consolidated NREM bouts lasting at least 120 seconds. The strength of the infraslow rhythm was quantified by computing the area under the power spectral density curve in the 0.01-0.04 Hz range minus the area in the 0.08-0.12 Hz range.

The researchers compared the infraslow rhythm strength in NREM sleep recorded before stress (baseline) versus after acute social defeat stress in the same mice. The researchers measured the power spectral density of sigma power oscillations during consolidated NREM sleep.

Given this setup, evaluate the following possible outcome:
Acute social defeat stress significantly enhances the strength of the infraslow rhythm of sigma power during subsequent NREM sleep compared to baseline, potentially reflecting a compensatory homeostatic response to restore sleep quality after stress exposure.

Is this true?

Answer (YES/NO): NO